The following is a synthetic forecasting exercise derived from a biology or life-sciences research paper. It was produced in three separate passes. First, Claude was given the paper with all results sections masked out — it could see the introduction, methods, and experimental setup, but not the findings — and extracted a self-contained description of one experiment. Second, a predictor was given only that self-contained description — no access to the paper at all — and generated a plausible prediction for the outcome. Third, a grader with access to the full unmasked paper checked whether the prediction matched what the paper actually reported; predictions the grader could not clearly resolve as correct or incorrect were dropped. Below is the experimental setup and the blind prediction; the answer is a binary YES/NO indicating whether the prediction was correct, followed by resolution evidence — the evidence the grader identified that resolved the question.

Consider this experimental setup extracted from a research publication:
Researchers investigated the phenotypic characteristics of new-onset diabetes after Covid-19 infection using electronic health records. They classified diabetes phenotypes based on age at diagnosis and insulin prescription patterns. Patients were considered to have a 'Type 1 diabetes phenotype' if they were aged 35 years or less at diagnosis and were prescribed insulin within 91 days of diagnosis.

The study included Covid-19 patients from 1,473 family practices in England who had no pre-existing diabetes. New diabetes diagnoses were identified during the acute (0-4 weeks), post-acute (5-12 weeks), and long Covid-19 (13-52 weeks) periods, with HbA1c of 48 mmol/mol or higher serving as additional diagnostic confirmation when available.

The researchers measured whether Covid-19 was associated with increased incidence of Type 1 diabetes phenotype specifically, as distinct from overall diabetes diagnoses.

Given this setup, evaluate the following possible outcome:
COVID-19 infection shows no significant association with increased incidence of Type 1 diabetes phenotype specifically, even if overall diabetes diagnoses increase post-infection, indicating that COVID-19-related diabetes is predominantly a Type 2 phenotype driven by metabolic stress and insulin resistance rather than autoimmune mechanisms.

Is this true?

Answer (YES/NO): YES